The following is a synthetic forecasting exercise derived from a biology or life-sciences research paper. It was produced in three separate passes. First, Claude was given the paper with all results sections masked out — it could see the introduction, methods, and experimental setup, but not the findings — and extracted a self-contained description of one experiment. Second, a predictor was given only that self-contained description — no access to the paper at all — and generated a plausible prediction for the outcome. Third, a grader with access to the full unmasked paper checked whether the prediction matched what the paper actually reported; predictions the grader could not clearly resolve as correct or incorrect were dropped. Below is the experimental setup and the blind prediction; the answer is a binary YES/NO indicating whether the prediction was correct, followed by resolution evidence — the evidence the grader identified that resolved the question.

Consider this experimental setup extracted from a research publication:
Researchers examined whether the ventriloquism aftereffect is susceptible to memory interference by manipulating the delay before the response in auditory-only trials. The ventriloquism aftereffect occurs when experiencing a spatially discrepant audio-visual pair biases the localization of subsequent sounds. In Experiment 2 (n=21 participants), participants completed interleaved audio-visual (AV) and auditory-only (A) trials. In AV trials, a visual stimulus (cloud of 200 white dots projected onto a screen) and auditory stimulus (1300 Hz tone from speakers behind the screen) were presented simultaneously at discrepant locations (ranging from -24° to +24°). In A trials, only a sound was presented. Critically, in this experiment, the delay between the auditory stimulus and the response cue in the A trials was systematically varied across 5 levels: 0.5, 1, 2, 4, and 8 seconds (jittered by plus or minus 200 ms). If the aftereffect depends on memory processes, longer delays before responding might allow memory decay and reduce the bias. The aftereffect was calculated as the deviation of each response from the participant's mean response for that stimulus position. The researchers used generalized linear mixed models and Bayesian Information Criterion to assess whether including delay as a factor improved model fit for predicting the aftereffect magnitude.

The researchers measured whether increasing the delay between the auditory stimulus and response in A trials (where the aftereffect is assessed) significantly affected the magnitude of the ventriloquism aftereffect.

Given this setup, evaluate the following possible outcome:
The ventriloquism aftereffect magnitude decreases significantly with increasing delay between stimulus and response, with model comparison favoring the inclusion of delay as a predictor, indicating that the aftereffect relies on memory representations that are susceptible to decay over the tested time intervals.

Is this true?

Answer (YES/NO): NO